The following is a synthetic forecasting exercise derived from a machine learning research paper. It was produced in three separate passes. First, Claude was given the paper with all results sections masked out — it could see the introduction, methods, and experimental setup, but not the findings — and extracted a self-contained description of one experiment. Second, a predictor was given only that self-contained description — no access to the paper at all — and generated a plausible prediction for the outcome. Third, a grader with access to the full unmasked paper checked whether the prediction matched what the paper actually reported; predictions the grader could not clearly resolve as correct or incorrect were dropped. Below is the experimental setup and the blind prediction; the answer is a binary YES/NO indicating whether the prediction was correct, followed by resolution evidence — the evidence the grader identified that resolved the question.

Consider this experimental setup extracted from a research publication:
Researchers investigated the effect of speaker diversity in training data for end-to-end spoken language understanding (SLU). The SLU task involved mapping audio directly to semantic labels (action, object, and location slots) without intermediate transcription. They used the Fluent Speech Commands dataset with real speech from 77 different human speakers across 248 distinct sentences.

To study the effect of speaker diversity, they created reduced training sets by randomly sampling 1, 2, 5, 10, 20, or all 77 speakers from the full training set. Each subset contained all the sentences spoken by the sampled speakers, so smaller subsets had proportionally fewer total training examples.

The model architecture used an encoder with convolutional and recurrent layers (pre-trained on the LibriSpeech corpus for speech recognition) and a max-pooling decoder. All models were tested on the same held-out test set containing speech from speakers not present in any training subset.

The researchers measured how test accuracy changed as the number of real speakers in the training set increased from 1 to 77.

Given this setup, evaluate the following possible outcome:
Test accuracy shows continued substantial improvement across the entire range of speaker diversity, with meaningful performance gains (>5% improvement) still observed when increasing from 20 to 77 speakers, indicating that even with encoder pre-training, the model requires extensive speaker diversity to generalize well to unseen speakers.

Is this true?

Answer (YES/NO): NO